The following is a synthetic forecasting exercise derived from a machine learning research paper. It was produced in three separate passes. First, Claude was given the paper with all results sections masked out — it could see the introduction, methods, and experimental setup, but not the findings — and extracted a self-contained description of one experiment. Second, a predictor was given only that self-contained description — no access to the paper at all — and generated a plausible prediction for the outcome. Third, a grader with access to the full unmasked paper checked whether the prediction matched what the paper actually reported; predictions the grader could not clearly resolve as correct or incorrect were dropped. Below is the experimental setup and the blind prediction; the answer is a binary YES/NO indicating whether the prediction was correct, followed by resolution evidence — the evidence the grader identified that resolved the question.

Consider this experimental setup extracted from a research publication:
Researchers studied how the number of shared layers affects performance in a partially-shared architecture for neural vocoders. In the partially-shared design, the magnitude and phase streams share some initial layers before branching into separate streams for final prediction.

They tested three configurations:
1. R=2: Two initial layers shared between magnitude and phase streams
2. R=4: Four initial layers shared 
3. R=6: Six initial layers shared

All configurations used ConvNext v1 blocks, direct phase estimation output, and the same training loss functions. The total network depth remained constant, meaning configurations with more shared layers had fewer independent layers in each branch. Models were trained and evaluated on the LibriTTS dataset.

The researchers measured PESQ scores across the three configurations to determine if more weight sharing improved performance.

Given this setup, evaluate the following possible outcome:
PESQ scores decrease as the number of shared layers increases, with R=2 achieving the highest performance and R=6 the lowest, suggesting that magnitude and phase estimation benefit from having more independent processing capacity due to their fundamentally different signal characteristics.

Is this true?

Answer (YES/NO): NO